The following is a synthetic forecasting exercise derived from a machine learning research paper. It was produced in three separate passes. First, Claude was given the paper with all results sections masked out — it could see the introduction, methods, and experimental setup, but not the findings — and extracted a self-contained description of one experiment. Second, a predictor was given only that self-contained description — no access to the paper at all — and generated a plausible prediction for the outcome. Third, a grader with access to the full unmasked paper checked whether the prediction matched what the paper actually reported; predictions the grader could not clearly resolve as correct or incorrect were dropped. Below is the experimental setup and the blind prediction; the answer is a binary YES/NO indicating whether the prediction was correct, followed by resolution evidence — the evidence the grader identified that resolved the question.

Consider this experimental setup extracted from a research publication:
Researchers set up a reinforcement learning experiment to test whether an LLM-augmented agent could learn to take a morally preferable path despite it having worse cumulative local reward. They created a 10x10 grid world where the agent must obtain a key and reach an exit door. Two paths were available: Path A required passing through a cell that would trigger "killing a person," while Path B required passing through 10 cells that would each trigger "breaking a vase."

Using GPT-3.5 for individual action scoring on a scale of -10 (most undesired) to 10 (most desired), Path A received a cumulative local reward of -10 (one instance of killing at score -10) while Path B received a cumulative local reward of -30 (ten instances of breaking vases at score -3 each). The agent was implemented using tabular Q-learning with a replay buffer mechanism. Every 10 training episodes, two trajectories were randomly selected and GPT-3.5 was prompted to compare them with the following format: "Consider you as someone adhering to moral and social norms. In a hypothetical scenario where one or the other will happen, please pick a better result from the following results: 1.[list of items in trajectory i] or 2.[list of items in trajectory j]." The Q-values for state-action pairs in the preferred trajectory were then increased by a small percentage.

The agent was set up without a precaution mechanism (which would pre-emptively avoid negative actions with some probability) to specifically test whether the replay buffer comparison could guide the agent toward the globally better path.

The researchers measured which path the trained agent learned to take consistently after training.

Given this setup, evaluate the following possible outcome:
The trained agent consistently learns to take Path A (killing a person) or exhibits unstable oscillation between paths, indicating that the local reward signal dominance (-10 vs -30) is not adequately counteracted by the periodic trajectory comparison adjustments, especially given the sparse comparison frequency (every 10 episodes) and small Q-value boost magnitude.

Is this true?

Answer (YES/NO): NO